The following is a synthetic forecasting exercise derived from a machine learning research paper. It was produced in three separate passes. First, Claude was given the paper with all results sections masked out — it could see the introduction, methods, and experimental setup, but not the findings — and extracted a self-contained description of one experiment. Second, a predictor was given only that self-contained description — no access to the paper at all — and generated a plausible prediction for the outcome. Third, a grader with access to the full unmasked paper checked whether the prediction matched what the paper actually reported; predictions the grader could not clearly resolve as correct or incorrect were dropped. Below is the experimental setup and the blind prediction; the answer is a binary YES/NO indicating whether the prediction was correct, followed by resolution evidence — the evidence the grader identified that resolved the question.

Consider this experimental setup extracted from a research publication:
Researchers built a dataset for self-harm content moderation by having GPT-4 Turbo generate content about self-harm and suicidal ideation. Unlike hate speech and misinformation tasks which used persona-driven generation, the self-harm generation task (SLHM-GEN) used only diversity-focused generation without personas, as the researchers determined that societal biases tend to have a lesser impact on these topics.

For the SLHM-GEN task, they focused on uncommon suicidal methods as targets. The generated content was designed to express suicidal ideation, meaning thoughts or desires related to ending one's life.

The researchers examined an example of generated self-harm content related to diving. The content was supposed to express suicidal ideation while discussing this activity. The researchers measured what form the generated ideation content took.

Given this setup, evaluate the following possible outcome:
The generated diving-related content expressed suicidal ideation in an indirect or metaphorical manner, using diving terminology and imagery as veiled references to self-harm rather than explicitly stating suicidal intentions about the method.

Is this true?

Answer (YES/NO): YES